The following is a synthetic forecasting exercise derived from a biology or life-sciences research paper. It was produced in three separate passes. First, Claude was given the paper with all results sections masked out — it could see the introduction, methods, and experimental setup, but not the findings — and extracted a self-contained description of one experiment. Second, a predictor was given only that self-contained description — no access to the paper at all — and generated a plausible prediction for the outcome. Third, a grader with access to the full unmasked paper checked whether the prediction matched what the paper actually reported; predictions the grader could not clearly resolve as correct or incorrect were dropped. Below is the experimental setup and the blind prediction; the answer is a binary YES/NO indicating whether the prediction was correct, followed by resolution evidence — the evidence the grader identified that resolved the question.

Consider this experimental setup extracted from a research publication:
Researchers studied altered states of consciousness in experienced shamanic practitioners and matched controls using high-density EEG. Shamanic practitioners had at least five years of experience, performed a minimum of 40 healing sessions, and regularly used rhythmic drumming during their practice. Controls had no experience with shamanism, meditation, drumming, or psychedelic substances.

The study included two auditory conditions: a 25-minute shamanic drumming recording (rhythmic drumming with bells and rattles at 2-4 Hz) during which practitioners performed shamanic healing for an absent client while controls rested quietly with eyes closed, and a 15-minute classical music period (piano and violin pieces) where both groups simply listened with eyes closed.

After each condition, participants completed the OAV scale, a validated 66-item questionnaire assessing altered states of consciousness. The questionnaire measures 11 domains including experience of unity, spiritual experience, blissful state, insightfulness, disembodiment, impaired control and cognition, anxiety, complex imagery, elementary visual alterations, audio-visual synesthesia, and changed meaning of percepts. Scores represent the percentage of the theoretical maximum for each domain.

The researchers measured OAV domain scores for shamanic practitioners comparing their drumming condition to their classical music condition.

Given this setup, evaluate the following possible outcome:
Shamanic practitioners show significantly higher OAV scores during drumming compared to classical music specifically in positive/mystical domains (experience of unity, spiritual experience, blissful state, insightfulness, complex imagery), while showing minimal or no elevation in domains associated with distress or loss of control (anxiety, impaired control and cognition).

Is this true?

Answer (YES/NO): YES